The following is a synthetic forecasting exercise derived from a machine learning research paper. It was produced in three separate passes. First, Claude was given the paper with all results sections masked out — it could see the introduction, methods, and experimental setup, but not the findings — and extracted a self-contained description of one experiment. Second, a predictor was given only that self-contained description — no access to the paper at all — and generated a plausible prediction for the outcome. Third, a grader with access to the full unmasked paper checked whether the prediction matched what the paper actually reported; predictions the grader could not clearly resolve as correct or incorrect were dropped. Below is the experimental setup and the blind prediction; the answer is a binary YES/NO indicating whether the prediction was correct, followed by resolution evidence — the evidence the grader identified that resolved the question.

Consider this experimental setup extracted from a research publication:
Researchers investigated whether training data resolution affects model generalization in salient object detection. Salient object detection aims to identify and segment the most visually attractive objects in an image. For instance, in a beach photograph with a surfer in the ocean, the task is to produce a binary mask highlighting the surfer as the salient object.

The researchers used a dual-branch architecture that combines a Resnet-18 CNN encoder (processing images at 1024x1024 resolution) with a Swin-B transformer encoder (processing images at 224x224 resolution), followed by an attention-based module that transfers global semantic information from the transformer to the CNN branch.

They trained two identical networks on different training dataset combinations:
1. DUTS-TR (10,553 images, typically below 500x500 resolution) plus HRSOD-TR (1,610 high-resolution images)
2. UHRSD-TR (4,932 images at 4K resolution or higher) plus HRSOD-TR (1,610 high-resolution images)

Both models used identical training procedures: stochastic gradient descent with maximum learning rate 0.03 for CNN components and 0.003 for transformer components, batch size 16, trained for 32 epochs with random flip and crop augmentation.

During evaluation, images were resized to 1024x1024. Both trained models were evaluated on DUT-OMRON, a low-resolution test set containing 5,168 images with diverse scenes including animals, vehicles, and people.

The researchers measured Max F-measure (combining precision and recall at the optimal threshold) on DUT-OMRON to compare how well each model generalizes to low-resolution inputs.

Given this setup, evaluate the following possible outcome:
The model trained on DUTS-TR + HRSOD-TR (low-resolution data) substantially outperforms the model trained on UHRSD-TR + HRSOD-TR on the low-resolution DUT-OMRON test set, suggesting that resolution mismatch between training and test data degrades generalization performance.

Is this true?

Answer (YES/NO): YES